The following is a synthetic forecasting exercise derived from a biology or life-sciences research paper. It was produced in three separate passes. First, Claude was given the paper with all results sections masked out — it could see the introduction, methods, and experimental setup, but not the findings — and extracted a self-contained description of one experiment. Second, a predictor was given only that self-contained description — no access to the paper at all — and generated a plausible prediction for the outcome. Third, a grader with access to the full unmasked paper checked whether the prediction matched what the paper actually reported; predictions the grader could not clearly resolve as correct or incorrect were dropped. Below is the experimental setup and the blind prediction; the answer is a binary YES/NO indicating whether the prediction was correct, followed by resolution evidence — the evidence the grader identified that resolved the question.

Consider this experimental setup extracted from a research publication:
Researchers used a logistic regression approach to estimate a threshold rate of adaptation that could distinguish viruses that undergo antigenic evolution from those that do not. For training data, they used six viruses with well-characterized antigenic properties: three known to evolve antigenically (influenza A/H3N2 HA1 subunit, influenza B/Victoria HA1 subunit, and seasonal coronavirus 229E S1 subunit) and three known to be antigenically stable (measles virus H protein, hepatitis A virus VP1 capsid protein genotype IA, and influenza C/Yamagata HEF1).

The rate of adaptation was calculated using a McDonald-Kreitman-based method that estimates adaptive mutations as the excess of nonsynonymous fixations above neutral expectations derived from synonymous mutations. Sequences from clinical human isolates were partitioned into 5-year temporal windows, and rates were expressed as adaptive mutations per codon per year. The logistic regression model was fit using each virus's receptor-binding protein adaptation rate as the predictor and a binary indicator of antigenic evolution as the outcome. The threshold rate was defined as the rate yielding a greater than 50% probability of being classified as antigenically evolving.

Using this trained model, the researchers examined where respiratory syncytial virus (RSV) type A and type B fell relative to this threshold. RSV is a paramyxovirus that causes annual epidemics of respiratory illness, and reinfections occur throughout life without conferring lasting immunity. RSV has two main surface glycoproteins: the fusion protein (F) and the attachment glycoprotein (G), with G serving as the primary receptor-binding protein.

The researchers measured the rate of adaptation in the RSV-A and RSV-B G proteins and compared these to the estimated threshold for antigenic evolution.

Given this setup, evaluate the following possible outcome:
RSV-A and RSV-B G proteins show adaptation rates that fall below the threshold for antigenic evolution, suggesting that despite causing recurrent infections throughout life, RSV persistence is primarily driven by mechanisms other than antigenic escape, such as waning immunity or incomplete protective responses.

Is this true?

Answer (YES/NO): NO